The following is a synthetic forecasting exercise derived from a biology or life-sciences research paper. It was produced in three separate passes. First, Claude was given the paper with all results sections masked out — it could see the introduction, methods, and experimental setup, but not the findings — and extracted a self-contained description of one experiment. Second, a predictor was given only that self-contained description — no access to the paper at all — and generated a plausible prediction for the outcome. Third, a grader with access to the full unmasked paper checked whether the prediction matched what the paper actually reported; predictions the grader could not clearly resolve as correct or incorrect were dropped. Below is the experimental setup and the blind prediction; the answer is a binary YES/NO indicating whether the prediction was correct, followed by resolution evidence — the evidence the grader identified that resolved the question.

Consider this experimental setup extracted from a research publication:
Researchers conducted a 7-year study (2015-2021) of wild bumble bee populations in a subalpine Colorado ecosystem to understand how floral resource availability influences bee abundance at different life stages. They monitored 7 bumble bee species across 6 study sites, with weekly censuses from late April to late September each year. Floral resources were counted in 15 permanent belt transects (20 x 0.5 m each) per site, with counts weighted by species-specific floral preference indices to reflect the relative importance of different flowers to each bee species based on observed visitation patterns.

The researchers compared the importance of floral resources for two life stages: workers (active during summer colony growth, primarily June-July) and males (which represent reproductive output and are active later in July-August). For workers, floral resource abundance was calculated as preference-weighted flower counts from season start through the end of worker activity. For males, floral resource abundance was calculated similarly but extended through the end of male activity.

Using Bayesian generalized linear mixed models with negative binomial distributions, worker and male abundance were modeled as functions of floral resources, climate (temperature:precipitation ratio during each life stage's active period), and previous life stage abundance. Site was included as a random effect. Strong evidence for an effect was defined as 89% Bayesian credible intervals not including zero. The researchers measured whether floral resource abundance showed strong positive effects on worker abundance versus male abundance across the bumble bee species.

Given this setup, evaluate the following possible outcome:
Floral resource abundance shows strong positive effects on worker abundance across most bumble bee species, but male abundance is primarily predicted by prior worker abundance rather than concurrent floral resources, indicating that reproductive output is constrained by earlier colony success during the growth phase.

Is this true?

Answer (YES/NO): YES